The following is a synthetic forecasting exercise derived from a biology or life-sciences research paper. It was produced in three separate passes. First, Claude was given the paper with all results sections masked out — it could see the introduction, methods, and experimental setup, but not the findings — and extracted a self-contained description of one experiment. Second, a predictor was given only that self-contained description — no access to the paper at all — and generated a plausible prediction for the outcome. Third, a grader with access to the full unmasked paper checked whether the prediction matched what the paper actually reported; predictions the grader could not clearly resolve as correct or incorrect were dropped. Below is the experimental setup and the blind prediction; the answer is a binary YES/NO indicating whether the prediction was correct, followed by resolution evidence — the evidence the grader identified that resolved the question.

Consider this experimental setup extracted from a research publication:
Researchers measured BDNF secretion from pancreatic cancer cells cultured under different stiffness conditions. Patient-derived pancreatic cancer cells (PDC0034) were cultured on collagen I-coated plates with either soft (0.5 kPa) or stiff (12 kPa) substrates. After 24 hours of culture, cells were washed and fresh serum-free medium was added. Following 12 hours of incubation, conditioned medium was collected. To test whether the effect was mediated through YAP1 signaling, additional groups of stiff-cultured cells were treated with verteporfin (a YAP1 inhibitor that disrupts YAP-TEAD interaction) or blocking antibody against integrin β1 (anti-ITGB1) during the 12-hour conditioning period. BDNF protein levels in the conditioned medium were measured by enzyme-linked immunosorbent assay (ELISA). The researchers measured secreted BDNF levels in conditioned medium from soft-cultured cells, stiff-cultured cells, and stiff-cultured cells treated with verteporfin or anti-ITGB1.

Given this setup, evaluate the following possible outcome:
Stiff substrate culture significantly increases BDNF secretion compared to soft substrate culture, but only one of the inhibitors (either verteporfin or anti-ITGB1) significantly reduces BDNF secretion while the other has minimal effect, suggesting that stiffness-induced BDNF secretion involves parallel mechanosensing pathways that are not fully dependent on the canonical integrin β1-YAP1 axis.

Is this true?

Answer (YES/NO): NO